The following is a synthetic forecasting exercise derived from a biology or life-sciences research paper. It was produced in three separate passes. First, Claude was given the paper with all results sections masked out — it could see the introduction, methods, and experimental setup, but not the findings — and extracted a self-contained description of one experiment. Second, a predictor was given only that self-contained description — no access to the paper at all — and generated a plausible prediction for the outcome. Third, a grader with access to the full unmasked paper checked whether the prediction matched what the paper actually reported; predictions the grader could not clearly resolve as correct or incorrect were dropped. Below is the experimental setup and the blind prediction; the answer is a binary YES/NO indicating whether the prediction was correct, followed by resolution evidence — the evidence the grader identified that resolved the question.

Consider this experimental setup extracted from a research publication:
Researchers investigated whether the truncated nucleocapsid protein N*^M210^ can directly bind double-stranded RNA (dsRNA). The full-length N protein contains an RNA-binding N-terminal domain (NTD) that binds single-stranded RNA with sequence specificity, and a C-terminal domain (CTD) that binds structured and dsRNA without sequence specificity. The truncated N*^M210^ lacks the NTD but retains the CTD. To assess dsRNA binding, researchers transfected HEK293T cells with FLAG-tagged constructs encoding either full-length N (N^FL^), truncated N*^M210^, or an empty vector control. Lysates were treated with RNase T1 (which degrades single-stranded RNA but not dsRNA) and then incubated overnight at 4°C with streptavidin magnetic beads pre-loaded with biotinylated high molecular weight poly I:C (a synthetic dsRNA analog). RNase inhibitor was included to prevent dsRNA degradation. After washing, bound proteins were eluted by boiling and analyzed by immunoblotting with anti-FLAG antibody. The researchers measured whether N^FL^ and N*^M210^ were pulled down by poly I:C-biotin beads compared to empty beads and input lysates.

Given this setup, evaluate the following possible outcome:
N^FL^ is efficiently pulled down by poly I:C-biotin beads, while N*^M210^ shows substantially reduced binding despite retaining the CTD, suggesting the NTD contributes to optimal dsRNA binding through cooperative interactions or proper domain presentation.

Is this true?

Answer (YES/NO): NO